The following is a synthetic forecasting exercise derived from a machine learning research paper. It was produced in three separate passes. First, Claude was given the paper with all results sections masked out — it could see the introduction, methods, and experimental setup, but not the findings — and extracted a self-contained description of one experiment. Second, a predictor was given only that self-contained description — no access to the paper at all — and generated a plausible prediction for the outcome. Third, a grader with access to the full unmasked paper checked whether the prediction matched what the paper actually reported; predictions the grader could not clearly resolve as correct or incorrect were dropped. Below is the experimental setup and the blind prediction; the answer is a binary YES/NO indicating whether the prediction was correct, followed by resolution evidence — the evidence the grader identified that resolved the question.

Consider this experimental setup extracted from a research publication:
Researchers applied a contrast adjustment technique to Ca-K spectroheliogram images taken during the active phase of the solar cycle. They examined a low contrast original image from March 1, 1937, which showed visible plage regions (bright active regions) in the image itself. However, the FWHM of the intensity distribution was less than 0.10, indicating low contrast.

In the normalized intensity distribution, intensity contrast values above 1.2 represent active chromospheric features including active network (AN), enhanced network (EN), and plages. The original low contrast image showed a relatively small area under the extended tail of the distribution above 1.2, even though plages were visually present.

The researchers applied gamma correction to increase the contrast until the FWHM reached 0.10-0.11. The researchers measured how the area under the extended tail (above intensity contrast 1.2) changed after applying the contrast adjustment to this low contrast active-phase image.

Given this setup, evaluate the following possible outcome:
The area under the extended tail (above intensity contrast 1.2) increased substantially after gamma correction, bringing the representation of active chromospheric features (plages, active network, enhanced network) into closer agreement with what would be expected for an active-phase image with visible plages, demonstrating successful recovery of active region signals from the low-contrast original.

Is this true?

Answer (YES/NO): YES